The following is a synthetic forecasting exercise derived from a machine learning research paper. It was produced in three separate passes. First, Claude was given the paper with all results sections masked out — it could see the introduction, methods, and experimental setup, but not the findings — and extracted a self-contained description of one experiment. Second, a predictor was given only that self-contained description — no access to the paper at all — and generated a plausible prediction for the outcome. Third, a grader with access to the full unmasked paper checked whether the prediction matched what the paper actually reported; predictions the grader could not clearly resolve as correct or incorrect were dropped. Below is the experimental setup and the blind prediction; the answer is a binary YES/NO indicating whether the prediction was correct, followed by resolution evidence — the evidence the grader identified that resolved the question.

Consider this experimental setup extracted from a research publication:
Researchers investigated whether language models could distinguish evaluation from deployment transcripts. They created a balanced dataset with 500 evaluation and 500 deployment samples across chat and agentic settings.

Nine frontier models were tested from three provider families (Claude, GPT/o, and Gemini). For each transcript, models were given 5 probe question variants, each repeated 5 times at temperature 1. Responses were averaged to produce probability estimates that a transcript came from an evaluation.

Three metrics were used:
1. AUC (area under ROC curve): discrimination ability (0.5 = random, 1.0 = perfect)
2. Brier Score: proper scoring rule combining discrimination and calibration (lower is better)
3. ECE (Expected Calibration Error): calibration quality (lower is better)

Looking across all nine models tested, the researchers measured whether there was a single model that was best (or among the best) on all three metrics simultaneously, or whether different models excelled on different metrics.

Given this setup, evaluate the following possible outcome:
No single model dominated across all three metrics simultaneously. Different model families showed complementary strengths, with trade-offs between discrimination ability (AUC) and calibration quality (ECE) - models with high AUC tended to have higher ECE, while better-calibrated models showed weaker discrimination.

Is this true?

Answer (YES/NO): NO